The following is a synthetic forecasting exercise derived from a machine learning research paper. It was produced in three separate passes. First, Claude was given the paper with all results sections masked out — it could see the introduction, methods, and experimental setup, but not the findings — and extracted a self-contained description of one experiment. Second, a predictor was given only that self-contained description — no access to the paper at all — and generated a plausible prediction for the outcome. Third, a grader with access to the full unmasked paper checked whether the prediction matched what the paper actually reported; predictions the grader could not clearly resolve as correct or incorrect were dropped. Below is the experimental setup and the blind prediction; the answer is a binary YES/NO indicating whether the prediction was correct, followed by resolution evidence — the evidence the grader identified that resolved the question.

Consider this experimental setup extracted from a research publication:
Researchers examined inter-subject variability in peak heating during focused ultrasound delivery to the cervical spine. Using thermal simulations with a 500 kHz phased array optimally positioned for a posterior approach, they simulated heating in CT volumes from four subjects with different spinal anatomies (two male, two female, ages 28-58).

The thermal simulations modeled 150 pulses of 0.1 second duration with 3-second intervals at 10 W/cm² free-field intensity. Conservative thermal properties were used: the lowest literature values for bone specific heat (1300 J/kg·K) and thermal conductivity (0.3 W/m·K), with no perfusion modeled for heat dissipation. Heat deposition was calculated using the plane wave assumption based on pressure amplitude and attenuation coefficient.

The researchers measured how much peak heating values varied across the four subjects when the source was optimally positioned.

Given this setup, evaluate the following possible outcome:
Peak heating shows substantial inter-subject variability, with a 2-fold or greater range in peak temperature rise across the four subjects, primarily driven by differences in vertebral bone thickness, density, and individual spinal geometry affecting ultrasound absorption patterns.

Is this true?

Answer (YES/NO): YES